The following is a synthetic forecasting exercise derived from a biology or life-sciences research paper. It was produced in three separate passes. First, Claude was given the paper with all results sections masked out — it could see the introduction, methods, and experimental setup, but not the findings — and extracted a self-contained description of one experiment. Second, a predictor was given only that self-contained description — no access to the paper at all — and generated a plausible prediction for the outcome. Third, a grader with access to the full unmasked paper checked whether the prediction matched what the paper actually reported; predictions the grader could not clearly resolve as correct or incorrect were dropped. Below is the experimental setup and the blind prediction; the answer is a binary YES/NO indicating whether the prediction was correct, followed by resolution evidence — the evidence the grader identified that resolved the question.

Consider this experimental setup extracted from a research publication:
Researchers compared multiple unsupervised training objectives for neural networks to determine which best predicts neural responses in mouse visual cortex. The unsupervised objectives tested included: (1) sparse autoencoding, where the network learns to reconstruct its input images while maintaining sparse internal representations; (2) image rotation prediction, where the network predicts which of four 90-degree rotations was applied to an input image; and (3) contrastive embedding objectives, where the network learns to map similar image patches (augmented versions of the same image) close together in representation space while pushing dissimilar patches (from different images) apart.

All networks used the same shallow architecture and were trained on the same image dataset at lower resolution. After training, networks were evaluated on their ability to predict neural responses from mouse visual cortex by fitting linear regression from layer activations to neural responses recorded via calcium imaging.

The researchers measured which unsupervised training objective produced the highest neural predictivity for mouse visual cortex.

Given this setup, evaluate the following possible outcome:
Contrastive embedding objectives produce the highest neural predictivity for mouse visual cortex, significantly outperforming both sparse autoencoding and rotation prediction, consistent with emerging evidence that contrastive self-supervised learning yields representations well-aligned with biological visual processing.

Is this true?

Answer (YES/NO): YES